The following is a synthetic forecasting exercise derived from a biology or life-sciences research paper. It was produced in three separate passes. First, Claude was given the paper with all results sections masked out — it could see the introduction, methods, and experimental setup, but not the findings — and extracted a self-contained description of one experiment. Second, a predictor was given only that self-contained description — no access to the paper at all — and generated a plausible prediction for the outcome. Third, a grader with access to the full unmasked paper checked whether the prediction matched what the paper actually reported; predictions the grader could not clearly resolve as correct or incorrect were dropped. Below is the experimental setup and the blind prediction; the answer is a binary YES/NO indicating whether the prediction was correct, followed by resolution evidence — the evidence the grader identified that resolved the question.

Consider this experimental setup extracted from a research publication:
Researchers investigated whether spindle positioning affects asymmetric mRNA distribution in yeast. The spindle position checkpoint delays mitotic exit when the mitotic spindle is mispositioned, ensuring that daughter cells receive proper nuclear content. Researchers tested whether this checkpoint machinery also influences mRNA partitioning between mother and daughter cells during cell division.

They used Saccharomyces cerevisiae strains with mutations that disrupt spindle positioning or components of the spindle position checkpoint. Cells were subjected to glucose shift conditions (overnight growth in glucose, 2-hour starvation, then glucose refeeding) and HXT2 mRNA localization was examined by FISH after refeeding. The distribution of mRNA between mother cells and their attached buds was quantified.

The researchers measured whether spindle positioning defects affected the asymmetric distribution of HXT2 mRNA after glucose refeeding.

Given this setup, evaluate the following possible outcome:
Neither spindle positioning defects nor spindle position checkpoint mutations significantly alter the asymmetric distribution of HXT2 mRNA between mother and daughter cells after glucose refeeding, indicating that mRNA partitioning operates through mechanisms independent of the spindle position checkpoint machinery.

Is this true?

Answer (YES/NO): NO